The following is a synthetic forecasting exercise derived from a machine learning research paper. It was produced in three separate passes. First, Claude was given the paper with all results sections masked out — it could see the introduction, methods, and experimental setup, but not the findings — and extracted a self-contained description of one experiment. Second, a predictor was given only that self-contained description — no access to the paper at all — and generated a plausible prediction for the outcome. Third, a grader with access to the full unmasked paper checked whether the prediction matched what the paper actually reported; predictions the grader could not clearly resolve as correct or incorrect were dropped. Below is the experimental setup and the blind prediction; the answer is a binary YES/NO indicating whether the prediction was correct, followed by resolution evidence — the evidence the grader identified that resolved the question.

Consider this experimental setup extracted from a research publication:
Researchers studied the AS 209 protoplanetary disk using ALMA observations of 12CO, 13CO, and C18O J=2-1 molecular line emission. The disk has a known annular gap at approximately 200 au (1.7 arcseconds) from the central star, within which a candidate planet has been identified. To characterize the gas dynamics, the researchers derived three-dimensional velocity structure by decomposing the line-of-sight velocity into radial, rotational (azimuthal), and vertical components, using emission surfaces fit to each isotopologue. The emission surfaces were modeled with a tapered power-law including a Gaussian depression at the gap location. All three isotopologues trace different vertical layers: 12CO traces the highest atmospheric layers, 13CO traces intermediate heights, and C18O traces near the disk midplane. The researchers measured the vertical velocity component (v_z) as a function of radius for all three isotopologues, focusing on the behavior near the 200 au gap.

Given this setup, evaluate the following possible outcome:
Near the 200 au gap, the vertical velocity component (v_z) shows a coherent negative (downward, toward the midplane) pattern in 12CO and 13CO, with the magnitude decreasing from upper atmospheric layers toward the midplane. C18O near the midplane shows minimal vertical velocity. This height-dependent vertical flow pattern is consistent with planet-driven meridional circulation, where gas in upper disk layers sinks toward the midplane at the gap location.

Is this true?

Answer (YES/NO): NO